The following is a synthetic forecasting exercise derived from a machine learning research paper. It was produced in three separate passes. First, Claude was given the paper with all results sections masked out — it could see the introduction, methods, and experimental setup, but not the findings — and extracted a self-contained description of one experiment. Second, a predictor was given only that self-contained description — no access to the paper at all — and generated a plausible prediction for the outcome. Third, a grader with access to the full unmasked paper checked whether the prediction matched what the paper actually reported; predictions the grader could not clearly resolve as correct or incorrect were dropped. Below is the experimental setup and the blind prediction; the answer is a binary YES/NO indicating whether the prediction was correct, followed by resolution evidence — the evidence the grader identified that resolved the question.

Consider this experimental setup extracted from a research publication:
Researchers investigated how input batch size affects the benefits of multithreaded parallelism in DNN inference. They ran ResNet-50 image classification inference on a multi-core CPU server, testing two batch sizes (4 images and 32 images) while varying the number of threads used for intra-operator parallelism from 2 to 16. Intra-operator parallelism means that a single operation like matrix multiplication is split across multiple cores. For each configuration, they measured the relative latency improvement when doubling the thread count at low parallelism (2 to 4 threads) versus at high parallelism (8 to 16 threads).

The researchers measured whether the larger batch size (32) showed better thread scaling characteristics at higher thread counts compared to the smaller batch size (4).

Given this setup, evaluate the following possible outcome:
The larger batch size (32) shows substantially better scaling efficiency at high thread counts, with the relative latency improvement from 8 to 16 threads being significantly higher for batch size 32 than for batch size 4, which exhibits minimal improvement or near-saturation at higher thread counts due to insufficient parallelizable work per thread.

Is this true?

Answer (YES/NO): NO